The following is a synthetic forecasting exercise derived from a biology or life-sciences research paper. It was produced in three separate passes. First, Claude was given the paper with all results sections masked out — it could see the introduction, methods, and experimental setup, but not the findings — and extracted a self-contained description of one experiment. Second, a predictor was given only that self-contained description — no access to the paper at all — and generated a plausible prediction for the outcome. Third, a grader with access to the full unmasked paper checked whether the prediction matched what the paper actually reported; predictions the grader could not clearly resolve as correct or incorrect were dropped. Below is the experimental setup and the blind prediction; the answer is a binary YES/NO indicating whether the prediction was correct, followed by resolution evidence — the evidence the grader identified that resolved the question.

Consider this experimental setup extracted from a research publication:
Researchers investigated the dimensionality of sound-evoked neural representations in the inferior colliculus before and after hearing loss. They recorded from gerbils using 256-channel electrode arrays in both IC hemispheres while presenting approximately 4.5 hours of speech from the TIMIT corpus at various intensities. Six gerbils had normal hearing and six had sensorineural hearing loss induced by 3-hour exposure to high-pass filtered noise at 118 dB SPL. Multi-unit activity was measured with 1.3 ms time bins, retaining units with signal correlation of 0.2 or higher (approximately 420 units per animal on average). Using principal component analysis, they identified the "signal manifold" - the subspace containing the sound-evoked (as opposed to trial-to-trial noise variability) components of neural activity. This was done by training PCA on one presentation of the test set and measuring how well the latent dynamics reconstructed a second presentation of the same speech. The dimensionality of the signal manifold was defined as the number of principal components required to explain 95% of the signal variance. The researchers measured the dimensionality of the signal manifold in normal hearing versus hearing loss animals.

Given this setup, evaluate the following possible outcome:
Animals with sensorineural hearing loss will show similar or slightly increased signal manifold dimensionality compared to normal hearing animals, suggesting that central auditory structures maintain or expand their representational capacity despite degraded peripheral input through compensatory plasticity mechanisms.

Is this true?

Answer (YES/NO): YES